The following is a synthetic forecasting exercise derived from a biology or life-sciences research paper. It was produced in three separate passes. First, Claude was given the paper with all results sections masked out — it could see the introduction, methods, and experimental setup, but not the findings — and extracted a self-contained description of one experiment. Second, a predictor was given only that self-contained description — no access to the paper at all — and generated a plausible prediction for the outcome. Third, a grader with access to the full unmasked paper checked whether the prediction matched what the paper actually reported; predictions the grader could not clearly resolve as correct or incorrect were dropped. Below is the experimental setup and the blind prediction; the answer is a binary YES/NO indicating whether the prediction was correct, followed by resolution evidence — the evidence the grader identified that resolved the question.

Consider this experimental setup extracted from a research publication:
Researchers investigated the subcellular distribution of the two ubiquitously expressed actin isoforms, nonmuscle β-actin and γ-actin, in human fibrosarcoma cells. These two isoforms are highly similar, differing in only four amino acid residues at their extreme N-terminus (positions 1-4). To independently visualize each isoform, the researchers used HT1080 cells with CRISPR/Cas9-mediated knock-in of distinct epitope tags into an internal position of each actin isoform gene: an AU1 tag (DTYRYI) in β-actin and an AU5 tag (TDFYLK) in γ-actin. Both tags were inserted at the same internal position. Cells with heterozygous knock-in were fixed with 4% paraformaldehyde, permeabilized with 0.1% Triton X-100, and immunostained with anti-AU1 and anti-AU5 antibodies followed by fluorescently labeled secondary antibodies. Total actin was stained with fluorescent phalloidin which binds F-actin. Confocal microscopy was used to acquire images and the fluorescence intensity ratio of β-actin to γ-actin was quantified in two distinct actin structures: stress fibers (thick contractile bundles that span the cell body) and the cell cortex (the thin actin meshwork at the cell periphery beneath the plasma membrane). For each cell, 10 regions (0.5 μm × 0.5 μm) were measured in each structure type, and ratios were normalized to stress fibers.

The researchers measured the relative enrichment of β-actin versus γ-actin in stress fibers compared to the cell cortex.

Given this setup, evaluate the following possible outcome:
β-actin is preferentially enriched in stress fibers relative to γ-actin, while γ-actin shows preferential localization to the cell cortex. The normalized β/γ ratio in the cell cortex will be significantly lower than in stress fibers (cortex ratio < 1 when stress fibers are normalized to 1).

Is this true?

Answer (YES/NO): NO